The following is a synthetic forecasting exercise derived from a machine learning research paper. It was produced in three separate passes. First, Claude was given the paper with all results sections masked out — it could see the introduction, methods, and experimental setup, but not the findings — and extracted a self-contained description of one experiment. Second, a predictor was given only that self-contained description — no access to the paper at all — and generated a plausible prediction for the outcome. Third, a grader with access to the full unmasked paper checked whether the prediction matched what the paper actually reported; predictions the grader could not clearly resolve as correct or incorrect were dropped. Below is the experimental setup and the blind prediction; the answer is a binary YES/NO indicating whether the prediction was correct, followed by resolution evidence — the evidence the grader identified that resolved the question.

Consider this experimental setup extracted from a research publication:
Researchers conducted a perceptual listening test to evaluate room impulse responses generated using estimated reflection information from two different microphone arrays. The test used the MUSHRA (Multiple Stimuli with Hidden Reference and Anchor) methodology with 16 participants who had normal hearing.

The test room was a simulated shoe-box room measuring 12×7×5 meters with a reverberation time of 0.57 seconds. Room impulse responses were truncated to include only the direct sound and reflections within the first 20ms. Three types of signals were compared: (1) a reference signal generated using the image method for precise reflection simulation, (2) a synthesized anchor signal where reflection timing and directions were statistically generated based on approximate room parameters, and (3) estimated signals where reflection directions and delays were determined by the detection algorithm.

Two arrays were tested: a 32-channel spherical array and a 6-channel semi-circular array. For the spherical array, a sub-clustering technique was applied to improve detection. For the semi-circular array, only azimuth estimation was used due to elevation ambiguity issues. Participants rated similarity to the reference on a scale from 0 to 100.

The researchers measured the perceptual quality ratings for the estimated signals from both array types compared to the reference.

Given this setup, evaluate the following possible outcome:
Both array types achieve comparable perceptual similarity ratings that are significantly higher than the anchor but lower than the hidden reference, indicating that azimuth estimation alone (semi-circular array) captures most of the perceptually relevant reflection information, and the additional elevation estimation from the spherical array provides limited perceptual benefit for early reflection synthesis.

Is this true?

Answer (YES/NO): NO